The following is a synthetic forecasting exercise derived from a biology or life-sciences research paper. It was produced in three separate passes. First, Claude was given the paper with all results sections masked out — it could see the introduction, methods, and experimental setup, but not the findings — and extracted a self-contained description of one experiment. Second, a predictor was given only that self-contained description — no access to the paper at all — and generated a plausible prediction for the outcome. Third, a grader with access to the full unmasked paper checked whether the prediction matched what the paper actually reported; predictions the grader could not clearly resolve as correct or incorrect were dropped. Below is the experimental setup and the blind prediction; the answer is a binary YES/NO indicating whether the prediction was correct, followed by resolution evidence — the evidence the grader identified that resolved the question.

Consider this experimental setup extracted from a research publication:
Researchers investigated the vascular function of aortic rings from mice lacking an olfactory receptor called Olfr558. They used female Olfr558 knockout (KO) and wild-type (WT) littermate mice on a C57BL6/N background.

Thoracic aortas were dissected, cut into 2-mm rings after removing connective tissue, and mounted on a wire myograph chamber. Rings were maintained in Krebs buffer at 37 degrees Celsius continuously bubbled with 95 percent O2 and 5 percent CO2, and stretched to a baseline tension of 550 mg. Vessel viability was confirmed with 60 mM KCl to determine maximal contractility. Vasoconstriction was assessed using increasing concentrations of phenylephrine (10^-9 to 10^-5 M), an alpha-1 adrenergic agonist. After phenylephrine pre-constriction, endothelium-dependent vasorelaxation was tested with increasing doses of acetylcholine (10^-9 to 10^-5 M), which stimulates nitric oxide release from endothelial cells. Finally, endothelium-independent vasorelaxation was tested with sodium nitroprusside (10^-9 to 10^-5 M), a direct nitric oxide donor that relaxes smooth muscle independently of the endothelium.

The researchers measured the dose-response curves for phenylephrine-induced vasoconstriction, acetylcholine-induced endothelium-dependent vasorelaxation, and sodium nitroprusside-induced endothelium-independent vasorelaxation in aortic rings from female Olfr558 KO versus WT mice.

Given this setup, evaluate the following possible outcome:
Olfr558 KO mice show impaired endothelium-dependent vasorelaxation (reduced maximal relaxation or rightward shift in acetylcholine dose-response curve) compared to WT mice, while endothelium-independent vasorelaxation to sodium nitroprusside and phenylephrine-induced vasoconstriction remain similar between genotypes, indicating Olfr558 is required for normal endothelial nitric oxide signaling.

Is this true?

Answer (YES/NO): NO